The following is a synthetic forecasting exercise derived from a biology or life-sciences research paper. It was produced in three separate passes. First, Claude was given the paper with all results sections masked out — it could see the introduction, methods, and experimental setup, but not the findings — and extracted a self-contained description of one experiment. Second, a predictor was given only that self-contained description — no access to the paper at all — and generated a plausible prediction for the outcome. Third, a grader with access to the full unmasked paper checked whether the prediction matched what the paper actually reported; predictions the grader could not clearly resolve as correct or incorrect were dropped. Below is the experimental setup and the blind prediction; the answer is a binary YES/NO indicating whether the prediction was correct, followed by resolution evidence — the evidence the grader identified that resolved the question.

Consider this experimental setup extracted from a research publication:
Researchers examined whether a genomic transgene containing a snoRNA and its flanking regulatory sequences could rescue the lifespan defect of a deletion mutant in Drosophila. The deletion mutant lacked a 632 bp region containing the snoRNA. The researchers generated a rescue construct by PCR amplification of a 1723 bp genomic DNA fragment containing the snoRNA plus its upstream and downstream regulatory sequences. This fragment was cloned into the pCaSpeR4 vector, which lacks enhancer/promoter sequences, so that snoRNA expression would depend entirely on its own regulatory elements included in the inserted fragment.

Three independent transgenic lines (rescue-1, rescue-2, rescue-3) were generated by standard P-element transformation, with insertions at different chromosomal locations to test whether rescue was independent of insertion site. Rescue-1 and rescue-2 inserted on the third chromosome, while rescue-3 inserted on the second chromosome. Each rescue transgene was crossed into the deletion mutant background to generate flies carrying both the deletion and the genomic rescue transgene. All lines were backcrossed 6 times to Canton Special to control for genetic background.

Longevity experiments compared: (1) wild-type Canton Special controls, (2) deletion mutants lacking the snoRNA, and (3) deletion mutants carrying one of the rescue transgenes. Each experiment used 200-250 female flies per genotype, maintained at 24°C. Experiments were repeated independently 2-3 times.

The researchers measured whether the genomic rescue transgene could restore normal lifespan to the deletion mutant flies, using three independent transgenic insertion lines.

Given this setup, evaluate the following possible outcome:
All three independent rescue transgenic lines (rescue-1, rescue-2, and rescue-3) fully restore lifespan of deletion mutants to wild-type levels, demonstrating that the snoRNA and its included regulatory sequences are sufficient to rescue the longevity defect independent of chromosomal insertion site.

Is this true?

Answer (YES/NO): YES